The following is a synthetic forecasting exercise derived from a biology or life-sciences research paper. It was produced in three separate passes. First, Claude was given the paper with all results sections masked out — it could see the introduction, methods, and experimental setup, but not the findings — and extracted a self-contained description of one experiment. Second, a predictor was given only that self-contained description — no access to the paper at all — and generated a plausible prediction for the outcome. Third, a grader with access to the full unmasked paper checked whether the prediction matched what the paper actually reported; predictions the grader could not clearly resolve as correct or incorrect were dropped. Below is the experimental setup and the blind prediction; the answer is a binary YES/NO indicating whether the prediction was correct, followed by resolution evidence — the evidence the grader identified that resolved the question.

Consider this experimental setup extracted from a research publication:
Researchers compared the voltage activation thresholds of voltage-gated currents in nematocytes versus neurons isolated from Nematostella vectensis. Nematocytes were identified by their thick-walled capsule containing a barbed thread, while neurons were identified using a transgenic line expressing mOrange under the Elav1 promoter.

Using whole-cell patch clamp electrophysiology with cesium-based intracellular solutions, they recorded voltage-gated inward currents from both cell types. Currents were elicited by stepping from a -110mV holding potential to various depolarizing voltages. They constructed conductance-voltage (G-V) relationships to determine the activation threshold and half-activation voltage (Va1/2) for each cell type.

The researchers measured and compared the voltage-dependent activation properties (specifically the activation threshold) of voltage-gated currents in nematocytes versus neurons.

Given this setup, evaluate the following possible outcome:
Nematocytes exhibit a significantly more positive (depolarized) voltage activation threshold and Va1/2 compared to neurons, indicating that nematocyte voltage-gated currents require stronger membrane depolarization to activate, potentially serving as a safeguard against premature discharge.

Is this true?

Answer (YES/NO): NO